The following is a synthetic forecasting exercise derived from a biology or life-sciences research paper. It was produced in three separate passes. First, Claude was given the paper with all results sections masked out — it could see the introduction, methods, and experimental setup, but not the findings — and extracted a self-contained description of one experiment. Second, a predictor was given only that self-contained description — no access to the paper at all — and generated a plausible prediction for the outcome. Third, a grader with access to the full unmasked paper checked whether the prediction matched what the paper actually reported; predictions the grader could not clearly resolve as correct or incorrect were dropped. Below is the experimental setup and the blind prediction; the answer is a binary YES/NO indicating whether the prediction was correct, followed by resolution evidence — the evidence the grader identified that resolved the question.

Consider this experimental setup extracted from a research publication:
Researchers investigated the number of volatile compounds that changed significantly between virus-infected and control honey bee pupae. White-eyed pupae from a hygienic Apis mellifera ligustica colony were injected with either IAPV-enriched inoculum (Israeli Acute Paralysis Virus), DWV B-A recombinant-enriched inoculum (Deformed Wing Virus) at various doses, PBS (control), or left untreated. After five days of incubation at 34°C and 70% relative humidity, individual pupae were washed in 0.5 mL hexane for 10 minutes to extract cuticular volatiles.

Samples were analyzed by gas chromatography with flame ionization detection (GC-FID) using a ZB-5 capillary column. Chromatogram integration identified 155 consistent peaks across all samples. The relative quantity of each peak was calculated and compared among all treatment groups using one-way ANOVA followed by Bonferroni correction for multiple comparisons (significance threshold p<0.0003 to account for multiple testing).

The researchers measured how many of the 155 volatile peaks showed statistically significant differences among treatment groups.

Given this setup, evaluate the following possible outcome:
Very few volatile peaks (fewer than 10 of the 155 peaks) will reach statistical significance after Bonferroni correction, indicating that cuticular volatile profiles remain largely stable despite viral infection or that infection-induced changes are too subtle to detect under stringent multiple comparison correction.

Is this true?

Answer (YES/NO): NO